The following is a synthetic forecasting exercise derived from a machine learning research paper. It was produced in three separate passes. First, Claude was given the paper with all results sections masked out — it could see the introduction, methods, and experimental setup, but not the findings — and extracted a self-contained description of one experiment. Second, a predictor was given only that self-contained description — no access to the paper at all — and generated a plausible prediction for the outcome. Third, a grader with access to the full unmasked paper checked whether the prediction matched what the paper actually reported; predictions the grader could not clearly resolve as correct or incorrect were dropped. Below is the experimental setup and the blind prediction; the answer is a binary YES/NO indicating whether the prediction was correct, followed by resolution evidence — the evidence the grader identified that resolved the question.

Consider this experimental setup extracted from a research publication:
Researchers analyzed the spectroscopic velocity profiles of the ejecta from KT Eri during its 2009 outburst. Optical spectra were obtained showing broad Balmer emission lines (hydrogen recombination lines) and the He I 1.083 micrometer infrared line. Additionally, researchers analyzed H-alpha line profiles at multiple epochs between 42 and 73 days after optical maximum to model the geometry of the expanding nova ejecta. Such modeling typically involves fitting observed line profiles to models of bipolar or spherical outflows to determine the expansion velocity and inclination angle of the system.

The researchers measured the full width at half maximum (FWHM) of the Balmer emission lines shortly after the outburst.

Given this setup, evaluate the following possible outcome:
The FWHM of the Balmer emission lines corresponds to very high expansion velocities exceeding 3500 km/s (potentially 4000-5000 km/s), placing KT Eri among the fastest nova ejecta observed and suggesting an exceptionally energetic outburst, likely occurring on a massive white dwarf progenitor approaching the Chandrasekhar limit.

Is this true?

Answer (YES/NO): NO